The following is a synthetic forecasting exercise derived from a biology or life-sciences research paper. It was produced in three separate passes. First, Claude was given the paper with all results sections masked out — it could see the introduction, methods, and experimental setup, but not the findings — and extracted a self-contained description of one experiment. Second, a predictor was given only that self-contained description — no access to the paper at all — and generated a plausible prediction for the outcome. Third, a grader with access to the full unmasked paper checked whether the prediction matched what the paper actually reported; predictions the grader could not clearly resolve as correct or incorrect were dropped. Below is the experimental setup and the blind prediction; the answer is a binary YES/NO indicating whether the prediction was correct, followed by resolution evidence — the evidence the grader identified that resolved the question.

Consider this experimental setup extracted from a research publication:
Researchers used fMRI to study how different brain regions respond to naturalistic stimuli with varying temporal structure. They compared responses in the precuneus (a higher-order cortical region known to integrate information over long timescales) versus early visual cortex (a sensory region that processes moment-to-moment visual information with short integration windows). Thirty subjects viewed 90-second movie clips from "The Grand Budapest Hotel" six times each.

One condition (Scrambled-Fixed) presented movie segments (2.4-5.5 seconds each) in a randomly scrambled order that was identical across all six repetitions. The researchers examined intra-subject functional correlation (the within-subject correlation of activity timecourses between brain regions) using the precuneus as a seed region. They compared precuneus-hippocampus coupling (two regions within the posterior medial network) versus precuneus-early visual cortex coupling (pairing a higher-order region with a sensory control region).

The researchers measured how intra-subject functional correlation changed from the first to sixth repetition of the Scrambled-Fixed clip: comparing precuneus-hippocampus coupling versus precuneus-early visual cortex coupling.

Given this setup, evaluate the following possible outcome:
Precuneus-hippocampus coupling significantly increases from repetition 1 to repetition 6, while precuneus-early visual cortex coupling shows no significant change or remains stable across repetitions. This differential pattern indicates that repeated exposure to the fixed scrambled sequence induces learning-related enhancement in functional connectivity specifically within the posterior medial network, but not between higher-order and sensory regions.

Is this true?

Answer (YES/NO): YES